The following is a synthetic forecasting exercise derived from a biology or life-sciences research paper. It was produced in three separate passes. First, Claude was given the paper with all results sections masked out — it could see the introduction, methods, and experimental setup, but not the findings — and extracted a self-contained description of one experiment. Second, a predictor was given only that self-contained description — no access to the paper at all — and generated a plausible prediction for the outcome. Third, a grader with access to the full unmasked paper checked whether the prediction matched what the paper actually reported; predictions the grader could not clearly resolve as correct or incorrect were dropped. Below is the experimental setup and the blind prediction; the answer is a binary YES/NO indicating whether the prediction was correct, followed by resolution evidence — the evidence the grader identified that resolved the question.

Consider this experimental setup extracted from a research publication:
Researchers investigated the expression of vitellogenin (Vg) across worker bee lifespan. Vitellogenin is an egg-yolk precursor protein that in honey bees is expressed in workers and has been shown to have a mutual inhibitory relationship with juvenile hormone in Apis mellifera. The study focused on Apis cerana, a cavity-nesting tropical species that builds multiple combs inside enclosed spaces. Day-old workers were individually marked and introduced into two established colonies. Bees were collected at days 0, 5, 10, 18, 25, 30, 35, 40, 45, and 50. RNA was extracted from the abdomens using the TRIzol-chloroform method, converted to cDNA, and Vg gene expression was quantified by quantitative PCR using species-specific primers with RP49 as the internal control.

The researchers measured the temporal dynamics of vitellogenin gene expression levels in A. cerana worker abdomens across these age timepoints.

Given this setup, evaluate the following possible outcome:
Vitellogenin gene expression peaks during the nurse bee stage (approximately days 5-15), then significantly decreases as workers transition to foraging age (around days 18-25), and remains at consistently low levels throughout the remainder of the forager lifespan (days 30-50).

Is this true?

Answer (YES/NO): NO